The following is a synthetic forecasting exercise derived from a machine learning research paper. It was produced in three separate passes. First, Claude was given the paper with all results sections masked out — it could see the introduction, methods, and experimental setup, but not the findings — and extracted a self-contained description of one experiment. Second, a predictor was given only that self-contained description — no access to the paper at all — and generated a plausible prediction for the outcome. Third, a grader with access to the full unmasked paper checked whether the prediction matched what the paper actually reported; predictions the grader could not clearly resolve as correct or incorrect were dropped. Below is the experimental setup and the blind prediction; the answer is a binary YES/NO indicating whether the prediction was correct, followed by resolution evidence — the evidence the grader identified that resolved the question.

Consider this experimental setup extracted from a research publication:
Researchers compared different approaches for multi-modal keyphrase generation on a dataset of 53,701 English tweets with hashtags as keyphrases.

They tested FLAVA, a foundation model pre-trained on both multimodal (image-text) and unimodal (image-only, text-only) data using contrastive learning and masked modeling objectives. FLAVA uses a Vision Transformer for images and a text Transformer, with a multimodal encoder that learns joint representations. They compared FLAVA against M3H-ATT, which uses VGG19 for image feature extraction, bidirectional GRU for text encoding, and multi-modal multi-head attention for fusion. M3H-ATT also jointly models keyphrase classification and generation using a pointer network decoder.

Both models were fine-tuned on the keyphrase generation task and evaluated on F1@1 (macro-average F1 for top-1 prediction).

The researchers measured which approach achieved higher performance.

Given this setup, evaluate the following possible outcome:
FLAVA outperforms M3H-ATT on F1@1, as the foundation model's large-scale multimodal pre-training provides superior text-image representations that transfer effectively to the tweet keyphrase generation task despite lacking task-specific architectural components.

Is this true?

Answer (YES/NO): NO